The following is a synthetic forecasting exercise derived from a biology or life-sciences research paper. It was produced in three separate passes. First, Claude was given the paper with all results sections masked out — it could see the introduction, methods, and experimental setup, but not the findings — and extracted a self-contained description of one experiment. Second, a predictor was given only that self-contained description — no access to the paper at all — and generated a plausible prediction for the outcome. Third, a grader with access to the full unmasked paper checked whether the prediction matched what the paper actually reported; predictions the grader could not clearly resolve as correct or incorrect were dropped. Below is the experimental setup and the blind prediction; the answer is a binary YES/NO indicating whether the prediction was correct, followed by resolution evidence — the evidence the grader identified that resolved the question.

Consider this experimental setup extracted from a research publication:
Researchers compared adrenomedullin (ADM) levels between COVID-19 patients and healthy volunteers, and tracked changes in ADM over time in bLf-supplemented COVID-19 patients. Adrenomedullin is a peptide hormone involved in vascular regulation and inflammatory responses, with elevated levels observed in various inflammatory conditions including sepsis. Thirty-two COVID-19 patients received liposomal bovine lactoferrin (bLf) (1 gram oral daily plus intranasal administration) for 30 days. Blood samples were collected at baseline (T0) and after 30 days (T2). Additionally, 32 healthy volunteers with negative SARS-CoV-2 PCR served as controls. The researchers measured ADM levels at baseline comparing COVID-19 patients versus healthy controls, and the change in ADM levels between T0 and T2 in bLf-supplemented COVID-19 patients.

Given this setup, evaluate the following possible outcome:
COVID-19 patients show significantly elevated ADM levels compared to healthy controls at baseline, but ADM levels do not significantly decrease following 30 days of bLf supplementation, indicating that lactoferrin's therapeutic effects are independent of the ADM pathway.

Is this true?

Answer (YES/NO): YES